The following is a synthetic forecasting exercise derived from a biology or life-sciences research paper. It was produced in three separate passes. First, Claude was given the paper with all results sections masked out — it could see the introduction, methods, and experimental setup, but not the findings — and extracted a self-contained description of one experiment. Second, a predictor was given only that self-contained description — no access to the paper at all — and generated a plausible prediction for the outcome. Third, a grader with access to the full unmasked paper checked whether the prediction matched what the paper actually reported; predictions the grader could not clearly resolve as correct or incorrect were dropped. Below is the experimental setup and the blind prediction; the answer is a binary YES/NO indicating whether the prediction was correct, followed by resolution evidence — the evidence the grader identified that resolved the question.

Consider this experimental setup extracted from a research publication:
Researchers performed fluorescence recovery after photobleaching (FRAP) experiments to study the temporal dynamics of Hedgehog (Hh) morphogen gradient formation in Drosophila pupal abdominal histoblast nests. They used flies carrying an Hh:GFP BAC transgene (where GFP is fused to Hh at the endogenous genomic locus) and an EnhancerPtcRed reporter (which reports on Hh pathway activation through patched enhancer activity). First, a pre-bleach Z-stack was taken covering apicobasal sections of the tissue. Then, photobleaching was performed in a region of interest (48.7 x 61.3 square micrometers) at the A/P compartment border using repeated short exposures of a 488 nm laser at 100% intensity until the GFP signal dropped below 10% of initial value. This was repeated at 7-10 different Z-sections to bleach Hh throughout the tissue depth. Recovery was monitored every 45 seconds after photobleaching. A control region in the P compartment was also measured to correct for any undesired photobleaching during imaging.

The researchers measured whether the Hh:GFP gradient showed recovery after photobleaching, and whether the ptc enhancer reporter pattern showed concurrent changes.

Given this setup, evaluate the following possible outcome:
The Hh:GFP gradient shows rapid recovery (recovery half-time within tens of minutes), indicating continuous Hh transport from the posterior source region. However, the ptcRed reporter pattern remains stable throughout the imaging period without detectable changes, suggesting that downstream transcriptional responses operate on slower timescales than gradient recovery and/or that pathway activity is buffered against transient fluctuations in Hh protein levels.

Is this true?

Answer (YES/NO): NO